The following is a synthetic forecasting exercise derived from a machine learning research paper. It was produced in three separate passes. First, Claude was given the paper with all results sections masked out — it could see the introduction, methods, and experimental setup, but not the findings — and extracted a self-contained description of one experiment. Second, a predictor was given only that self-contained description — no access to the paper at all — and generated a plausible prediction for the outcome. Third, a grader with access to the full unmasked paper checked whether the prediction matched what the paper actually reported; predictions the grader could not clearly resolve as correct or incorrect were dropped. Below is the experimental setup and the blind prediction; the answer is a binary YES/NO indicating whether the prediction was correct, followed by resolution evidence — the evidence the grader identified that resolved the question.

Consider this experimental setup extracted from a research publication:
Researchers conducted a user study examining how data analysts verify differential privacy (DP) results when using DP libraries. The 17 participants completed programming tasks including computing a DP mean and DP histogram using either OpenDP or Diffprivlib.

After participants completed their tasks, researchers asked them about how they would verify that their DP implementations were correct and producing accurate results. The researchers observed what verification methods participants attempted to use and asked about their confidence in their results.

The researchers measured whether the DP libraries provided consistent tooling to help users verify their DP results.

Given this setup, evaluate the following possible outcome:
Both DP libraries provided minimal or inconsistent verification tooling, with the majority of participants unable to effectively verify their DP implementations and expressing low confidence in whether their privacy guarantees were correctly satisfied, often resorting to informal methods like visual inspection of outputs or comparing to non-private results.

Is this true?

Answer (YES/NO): NO